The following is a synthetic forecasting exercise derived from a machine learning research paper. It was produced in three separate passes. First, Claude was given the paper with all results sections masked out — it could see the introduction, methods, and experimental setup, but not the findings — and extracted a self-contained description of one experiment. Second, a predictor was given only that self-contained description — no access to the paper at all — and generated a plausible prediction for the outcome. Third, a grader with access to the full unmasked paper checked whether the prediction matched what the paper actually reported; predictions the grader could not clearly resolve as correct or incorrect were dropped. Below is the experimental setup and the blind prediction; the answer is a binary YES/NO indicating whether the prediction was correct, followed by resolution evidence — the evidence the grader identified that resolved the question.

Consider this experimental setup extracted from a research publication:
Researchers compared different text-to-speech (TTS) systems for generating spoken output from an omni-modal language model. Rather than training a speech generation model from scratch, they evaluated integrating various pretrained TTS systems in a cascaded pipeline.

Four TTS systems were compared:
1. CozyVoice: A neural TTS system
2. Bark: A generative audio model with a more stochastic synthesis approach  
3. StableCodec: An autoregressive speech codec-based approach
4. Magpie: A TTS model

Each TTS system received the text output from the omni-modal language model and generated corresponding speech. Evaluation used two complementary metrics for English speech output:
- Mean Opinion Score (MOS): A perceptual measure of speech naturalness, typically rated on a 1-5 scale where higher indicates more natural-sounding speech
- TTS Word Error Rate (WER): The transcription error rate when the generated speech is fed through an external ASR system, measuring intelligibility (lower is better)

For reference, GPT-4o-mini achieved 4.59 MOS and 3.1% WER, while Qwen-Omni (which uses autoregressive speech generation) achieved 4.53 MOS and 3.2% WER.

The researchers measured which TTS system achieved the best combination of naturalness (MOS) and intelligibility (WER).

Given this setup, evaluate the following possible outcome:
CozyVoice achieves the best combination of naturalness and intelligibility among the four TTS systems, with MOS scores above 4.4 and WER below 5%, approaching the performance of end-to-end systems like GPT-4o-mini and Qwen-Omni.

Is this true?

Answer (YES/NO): NO